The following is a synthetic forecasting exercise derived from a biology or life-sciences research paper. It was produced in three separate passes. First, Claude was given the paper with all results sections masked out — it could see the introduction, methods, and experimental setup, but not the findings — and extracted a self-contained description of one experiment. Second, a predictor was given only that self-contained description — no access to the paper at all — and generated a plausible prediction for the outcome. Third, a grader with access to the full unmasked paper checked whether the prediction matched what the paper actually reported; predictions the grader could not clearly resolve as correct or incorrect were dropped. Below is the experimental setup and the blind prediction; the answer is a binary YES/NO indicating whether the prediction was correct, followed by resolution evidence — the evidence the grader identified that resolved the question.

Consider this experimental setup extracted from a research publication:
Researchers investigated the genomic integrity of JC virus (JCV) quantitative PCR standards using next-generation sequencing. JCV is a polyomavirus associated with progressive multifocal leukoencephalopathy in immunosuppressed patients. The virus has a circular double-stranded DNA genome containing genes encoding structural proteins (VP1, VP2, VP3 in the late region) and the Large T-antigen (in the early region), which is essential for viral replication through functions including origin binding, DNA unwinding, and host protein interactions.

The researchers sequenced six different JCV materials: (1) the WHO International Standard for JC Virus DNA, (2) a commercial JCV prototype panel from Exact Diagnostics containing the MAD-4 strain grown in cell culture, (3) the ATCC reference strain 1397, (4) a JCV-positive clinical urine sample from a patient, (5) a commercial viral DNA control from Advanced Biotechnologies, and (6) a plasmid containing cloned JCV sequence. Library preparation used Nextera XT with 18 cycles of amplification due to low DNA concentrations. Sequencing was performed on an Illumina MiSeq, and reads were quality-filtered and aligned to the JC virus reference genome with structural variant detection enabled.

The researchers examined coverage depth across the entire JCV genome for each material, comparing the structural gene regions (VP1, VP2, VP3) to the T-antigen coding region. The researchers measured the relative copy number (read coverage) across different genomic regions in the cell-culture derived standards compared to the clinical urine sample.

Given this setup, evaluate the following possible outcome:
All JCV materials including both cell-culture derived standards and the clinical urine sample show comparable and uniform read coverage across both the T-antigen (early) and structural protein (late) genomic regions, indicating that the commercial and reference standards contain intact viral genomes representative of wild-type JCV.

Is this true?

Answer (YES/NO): NO